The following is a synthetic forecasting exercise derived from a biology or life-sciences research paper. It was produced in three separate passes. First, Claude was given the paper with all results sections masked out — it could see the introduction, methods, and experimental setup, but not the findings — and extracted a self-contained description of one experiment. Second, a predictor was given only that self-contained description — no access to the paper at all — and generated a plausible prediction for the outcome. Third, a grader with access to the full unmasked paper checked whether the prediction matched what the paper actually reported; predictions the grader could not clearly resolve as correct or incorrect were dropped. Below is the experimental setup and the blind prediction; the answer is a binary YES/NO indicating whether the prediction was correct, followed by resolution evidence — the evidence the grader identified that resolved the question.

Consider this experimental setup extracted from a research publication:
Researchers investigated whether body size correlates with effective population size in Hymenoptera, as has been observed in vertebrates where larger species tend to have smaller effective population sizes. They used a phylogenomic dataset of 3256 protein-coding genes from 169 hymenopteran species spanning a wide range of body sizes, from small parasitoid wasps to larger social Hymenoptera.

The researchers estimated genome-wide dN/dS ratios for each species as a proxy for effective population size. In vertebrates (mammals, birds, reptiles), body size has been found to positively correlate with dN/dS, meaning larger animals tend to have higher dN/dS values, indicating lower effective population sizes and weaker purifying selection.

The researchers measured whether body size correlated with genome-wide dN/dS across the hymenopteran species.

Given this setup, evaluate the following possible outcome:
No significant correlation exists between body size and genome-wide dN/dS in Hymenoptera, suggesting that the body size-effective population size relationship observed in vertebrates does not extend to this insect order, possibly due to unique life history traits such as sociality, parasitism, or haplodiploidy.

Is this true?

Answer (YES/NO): YES